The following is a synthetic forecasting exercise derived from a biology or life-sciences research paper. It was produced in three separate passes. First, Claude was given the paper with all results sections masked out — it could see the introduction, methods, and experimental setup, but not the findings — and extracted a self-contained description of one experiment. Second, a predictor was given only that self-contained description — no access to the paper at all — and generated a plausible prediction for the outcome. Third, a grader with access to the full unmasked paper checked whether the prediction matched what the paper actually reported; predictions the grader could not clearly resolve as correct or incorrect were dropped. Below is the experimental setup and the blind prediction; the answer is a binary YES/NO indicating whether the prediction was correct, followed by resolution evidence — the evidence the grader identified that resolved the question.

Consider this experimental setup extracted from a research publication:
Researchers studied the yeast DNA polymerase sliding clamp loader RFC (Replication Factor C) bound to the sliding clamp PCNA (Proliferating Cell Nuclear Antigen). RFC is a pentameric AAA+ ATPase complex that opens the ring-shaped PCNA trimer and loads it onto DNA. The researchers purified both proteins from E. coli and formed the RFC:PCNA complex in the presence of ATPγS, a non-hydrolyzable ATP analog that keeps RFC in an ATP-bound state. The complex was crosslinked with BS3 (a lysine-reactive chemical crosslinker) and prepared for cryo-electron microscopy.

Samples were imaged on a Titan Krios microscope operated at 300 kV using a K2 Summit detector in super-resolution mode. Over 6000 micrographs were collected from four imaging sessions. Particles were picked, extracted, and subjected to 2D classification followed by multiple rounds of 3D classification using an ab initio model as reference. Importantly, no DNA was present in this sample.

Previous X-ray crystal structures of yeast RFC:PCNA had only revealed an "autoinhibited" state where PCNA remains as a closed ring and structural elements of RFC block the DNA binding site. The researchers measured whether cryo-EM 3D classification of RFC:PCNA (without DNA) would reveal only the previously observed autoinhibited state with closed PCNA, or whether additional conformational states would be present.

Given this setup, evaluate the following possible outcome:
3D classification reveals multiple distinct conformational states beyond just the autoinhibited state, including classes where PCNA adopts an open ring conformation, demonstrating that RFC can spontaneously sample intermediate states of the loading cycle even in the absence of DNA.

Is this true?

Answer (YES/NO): YES